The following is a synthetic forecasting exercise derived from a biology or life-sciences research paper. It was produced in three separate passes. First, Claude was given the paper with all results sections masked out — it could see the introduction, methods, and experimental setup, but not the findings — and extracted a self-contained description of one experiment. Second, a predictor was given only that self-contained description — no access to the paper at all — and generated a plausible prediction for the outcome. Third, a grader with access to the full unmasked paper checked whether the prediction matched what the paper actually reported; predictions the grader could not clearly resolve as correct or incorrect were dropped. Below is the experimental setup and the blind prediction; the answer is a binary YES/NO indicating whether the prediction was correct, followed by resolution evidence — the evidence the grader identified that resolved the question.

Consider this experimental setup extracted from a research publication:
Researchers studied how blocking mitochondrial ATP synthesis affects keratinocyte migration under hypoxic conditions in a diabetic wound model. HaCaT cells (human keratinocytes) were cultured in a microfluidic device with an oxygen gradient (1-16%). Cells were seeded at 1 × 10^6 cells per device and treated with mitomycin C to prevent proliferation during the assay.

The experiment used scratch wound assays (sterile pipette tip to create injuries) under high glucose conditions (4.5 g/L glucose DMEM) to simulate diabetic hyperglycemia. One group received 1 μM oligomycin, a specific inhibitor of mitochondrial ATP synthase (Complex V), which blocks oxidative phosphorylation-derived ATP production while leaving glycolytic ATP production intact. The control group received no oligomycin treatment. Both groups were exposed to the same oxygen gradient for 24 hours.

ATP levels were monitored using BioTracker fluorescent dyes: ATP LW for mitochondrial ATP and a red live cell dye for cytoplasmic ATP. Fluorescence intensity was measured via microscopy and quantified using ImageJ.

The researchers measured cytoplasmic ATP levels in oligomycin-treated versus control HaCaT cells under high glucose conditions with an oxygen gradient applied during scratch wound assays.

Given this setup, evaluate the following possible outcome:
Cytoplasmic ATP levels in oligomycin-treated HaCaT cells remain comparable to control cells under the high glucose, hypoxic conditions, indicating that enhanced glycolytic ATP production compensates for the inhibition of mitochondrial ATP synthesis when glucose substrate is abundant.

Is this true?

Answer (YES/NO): NO